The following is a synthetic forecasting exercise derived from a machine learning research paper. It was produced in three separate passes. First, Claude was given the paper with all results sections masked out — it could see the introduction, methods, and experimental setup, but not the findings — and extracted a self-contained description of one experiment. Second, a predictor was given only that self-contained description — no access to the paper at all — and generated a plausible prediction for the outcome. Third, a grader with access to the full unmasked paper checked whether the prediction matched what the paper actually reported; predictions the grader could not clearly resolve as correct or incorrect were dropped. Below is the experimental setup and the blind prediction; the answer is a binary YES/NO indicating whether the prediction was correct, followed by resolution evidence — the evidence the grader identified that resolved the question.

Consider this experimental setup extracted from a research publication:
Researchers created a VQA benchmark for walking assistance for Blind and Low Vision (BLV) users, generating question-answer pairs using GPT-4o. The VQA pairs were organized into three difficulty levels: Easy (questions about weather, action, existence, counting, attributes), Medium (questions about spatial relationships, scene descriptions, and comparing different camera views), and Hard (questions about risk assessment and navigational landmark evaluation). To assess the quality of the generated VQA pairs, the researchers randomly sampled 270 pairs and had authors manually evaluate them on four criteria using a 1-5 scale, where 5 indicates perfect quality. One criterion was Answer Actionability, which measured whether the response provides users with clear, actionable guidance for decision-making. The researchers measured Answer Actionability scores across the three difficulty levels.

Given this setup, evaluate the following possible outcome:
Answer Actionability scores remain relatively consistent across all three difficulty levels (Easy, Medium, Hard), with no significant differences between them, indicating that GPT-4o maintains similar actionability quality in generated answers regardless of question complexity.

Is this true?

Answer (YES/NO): NO